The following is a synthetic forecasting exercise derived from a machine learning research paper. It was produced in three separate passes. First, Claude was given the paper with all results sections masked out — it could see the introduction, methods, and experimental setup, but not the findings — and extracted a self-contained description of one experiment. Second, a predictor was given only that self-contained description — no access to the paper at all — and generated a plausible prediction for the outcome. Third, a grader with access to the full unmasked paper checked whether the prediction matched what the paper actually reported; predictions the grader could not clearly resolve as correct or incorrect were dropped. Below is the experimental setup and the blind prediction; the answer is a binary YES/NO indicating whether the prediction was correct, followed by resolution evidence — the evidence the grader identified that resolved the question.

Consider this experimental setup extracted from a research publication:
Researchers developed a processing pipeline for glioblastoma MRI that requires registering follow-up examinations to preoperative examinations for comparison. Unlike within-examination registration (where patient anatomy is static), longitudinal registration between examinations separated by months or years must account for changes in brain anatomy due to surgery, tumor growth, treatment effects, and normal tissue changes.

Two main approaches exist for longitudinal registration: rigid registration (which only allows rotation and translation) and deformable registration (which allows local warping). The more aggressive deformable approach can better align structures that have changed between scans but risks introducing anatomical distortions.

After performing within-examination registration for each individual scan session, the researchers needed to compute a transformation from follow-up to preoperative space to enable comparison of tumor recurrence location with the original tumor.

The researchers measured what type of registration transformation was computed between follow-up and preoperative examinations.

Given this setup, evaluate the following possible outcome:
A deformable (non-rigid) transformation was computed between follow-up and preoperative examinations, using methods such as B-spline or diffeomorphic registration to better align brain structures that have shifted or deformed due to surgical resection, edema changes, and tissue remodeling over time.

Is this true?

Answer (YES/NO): YES